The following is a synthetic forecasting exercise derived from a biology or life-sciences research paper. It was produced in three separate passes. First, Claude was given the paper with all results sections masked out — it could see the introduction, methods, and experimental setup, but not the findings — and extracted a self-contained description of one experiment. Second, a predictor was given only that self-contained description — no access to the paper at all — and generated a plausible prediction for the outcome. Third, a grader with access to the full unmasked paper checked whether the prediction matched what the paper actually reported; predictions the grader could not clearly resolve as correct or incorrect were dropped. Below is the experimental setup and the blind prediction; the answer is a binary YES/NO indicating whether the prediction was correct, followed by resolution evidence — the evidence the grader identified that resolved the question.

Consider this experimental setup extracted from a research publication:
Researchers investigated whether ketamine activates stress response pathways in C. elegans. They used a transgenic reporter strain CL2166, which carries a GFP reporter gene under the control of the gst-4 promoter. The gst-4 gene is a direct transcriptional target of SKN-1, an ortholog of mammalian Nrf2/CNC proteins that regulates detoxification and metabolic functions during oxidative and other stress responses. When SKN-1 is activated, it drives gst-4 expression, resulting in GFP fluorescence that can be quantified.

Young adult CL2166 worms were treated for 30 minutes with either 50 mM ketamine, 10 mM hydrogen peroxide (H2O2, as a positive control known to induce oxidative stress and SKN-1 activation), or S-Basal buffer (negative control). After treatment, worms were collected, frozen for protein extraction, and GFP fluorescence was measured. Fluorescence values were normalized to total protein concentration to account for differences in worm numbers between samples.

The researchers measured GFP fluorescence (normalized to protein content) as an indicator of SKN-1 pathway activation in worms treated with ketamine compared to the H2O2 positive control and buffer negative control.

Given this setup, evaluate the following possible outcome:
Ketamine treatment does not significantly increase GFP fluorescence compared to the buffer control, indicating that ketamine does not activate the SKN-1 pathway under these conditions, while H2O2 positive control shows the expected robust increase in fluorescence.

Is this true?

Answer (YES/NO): YES